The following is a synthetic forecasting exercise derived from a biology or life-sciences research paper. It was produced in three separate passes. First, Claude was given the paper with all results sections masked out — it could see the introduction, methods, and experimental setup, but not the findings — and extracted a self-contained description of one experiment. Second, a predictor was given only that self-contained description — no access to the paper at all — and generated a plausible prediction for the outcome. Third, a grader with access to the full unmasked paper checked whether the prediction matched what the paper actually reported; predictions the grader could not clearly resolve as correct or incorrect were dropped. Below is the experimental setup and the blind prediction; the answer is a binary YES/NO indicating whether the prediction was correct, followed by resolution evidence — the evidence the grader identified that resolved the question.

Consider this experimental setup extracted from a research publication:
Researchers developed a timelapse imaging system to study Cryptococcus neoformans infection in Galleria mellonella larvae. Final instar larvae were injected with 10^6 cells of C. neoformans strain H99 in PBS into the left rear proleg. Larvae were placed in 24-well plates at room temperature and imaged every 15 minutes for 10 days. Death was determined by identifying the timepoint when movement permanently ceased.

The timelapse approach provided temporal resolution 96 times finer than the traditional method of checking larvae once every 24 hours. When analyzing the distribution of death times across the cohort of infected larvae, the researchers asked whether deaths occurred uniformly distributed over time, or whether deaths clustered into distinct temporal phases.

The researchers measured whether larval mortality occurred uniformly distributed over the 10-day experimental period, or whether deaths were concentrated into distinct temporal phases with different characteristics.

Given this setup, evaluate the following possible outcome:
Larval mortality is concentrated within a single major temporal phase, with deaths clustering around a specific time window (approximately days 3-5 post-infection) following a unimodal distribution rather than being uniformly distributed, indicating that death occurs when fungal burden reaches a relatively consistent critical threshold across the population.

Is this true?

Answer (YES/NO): NO